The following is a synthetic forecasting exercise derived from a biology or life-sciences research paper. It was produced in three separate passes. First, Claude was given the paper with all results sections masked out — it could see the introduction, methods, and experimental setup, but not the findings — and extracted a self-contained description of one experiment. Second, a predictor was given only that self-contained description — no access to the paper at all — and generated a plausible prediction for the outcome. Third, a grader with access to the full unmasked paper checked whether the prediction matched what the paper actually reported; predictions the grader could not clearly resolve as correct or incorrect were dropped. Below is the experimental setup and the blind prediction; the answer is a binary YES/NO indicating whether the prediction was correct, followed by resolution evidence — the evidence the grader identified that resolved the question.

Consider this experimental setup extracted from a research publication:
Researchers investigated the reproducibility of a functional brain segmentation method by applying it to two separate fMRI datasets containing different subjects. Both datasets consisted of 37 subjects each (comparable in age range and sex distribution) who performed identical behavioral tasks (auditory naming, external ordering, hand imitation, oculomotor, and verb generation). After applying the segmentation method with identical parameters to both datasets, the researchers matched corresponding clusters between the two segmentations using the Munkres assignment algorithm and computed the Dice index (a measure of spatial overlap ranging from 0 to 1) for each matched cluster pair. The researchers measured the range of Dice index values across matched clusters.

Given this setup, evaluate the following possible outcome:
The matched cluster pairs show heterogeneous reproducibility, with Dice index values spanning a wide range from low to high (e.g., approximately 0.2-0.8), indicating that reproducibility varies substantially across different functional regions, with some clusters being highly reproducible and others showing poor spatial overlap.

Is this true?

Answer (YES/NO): YES